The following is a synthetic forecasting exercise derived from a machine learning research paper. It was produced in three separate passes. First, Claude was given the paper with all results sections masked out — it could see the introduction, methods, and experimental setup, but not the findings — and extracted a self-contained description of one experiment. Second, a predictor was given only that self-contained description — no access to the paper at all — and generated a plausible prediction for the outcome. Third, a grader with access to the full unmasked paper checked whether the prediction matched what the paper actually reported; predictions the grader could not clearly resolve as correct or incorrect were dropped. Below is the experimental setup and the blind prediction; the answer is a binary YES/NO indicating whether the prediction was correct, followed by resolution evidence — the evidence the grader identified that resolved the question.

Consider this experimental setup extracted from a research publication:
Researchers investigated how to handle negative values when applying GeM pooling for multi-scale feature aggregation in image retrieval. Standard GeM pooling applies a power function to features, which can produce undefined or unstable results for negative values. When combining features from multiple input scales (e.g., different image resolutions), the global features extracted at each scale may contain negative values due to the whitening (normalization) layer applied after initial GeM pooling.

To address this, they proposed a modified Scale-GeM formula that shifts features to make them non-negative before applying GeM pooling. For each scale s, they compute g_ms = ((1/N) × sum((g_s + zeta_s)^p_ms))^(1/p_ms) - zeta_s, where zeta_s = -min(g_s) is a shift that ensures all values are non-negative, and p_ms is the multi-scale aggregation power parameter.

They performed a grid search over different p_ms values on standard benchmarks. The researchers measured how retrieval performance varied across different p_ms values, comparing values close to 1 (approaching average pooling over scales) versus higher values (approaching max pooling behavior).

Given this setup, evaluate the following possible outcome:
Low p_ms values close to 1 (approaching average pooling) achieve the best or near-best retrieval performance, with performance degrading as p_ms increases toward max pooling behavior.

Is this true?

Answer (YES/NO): NO